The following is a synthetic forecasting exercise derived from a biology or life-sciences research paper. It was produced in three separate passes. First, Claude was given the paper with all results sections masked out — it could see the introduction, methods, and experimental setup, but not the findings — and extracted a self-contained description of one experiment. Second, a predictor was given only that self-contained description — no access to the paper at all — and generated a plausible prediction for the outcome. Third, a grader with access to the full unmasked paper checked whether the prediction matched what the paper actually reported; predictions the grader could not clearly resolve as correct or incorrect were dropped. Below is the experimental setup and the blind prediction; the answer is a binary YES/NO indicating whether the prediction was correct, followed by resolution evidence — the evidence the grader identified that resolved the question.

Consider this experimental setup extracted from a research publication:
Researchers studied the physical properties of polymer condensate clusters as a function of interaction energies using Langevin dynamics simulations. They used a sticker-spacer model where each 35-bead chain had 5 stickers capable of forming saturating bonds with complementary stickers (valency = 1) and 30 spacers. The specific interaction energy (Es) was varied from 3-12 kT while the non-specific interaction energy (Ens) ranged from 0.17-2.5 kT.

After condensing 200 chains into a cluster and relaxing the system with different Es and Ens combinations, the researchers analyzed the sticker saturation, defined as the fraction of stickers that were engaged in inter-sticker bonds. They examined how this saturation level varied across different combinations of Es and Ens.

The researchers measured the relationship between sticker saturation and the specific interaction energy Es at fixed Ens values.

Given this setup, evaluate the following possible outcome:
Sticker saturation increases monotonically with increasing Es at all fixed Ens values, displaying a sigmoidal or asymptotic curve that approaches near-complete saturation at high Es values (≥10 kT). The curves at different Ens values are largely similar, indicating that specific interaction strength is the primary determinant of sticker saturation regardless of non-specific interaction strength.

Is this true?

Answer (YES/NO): NO